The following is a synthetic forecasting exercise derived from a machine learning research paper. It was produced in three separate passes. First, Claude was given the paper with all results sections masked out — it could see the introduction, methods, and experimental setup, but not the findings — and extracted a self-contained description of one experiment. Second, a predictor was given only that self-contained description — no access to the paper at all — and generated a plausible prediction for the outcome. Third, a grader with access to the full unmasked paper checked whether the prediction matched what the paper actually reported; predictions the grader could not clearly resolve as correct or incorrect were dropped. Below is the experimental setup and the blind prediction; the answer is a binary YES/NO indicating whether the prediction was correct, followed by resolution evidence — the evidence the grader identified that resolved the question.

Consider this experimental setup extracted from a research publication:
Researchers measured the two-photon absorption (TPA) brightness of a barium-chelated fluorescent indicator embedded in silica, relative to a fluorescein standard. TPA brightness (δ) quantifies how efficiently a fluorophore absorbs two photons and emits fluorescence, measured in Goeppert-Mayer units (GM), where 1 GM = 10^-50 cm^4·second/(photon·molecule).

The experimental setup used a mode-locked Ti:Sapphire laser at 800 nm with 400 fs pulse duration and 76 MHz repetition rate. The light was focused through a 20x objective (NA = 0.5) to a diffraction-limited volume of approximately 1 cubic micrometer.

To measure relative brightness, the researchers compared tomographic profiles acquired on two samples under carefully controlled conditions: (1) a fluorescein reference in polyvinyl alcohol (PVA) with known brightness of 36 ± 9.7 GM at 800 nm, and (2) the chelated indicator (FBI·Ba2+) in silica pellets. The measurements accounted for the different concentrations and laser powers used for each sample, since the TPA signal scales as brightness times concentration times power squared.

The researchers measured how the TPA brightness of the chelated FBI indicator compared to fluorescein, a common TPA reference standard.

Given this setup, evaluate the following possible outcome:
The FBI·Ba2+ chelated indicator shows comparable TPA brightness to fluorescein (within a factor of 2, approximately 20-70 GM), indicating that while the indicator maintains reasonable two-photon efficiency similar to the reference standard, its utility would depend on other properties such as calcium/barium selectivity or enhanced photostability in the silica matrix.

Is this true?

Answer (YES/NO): NO